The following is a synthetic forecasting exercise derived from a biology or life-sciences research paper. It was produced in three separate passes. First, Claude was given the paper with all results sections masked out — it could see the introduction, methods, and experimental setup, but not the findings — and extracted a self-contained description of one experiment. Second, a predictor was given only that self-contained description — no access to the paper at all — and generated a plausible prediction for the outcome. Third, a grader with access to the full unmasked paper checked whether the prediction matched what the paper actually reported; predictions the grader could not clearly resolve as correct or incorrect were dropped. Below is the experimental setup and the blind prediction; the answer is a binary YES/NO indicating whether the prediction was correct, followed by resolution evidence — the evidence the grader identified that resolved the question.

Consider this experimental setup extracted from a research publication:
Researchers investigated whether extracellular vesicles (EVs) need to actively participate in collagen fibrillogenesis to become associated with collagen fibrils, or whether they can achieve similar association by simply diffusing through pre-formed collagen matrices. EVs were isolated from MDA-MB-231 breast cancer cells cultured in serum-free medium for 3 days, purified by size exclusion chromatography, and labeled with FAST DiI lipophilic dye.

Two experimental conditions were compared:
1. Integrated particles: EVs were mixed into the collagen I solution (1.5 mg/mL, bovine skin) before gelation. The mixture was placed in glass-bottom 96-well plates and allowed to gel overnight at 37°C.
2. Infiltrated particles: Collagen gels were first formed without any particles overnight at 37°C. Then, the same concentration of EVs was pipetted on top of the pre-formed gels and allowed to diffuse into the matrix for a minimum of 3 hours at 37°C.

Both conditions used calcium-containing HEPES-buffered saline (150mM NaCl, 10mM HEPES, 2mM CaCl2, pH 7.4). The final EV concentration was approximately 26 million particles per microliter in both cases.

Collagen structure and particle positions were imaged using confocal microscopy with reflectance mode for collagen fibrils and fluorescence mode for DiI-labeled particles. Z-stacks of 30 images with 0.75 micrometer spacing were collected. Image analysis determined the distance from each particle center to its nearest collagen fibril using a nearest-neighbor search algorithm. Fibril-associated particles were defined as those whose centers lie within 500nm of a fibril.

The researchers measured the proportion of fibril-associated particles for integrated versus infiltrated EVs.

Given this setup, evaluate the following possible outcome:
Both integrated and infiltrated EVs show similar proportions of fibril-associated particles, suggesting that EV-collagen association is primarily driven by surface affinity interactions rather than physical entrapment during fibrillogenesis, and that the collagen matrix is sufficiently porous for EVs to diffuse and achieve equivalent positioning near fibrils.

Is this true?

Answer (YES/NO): NO